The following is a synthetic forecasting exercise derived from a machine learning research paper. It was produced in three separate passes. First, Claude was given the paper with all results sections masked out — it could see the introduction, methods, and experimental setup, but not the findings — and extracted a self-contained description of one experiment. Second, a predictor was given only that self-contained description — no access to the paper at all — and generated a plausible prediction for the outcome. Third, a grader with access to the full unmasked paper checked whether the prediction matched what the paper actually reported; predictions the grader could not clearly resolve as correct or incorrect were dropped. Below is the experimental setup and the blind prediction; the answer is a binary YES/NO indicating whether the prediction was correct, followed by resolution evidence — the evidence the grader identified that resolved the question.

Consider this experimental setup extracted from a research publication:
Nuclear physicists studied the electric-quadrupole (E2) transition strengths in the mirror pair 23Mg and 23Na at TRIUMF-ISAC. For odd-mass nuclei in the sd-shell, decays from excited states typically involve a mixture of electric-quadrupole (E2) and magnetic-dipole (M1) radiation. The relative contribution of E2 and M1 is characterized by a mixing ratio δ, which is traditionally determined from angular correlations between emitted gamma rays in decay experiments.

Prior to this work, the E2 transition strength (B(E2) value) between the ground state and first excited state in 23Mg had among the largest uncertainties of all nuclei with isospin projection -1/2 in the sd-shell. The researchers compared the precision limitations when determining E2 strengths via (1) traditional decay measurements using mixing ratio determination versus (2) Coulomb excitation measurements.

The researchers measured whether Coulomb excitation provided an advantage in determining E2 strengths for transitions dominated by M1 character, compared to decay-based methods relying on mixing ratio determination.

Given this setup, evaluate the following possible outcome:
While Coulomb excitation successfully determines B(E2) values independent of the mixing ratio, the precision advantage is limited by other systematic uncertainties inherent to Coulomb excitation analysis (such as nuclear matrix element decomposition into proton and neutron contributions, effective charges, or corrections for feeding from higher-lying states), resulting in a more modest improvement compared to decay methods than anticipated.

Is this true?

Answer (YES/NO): NO